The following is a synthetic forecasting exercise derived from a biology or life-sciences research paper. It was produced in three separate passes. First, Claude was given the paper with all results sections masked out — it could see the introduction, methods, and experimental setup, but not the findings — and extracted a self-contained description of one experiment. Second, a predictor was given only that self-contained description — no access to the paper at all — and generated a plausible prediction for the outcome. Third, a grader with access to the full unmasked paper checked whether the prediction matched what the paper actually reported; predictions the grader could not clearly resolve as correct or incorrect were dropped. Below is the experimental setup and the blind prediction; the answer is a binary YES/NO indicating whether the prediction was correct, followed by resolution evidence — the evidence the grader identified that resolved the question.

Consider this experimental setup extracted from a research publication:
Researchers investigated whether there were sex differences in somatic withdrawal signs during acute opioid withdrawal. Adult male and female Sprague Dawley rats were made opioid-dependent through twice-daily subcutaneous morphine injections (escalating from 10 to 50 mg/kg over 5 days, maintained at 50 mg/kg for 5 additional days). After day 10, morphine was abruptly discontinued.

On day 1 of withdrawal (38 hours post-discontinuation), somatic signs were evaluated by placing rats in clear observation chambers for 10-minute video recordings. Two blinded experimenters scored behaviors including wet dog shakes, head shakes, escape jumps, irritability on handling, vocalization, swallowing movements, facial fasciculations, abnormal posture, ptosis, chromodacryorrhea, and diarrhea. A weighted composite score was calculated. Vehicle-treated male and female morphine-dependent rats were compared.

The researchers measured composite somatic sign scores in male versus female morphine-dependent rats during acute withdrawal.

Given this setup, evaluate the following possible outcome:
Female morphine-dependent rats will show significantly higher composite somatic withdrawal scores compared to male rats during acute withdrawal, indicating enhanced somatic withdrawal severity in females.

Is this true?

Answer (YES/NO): NO